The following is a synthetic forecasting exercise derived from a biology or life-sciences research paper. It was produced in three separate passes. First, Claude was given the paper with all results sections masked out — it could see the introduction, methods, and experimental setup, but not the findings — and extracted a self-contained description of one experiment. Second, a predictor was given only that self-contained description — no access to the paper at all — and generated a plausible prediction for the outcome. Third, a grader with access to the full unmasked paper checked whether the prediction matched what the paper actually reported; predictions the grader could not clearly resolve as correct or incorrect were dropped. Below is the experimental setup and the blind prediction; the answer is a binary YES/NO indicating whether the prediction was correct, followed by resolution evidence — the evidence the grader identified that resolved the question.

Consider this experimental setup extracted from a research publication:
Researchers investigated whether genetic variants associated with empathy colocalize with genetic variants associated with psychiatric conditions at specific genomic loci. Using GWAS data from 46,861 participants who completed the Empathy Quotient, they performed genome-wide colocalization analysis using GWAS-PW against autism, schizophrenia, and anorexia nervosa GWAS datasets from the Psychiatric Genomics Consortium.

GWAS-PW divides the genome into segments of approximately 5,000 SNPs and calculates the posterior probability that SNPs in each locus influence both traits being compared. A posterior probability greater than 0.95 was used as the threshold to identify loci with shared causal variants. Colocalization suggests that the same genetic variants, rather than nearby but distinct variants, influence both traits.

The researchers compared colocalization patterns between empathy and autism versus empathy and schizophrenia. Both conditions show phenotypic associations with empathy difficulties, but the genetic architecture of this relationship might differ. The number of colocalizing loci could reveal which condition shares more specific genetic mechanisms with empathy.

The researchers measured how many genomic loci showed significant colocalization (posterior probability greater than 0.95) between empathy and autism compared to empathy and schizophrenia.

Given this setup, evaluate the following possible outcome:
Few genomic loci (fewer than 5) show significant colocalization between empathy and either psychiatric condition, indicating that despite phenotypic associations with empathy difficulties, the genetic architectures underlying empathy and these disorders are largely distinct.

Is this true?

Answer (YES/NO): YES